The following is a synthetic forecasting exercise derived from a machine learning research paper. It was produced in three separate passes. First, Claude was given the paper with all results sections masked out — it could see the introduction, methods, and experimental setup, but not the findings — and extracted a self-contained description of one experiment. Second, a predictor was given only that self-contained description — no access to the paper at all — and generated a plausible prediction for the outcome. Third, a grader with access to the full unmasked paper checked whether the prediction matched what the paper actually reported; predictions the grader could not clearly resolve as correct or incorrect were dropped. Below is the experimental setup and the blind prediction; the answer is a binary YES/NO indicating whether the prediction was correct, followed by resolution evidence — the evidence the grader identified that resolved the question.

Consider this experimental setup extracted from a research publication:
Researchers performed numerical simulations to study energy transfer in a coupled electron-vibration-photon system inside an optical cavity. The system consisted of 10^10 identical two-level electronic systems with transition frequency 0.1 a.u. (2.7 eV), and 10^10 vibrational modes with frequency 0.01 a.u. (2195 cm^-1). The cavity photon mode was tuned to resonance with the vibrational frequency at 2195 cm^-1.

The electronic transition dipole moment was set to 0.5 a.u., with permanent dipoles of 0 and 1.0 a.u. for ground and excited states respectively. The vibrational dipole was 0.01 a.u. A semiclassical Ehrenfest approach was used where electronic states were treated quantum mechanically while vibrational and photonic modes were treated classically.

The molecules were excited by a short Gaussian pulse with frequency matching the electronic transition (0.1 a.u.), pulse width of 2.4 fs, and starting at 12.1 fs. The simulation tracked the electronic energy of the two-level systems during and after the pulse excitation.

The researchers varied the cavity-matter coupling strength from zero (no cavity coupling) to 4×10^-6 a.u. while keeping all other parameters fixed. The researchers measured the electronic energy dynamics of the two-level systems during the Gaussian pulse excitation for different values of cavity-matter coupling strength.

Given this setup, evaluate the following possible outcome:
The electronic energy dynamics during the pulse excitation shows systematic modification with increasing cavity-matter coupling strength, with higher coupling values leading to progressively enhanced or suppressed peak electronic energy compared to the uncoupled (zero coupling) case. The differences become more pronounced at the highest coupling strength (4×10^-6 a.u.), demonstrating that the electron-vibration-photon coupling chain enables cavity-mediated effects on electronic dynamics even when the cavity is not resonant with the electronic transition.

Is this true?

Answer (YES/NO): YES